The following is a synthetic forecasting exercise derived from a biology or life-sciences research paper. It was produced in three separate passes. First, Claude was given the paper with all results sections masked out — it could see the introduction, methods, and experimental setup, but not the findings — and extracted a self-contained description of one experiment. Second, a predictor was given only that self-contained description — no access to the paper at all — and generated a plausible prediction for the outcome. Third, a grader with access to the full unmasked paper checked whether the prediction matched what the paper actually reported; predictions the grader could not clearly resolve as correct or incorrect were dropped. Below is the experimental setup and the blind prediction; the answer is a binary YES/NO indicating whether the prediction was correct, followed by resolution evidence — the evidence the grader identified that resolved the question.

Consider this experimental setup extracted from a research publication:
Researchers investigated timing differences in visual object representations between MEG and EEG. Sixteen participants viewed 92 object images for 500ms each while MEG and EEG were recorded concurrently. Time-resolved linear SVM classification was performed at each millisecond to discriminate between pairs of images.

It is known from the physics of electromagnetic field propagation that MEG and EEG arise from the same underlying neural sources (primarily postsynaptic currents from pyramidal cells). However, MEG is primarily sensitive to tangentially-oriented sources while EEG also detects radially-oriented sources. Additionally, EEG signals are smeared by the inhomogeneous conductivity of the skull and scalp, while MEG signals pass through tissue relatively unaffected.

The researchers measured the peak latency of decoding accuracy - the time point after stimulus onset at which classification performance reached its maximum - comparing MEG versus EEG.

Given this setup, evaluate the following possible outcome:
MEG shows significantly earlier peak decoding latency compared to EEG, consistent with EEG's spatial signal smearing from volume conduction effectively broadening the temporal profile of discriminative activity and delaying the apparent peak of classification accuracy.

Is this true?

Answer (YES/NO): YES